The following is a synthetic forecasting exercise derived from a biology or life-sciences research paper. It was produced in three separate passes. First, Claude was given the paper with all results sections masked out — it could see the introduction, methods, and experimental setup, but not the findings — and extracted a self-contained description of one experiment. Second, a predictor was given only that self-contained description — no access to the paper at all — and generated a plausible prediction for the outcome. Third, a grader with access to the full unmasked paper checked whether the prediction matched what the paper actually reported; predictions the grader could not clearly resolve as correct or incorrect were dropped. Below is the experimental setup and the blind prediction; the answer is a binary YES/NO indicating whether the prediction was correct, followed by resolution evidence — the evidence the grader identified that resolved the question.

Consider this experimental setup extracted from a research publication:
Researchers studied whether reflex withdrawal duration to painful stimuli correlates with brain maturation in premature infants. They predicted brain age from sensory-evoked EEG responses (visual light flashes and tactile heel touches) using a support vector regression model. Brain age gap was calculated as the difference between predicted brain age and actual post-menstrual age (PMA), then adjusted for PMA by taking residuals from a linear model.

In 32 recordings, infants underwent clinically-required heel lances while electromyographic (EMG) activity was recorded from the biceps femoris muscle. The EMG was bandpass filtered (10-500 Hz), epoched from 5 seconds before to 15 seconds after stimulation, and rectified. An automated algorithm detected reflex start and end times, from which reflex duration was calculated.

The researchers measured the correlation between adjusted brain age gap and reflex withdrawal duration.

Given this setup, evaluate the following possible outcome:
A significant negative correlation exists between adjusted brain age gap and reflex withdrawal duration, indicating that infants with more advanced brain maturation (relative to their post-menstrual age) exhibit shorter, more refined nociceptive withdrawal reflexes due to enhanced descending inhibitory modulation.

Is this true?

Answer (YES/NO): YES